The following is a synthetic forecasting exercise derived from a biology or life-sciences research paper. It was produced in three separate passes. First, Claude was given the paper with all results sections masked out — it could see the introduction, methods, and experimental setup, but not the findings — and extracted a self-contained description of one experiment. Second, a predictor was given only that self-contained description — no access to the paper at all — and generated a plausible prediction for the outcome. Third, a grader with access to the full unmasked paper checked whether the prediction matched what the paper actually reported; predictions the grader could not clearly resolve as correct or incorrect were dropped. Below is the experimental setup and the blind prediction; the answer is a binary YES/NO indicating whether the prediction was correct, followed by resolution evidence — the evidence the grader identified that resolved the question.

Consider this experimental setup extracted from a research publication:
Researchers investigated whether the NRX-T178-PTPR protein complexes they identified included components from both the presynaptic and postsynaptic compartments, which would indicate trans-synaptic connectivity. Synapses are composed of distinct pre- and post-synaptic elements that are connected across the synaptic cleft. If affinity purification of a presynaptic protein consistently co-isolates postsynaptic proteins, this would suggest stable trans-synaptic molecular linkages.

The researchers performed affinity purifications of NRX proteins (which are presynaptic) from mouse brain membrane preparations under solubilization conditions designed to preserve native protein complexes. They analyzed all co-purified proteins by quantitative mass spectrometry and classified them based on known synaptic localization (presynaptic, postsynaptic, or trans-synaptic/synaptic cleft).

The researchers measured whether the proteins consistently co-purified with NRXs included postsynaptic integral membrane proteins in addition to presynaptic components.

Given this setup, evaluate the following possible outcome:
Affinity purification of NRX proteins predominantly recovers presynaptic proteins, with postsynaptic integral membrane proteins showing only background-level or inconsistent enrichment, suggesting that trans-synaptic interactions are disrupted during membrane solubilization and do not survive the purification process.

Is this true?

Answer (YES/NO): NO